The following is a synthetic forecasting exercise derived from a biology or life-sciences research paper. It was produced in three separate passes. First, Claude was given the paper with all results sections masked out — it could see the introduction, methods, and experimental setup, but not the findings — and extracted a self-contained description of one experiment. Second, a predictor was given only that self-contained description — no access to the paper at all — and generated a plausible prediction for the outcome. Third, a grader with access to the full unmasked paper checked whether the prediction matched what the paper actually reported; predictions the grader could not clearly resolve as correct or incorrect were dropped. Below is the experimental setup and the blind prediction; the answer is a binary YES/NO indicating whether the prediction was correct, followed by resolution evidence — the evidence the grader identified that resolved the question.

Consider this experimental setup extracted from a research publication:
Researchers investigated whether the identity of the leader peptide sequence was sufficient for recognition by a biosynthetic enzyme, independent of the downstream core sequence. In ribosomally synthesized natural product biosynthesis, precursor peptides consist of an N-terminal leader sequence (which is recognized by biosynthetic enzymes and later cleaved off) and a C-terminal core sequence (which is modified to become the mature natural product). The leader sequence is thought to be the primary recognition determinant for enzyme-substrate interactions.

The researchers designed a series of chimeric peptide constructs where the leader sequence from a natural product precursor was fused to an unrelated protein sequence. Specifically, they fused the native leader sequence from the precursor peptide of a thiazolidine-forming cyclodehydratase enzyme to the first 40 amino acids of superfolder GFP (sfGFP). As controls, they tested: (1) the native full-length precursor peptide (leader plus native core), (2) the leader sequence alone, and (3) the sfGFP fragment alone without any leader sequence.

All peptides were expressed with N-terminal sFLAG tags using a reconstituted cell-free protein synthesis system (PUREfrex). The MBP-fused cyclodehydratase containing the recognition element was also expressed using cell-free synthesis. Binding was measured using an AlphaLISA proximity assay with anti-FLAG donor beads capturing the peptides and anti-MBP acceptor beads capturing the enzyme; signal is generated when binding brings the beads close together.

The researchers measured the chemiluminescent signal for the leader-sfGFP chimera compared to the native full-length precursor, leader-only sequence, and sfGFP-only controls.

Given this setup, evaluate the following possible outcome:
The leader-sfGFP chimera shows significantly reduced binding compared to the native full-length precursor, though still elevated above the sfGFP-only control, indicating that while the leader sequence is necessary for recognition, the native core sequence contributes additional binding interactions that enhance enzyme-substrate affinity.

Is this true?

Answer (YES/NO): NO